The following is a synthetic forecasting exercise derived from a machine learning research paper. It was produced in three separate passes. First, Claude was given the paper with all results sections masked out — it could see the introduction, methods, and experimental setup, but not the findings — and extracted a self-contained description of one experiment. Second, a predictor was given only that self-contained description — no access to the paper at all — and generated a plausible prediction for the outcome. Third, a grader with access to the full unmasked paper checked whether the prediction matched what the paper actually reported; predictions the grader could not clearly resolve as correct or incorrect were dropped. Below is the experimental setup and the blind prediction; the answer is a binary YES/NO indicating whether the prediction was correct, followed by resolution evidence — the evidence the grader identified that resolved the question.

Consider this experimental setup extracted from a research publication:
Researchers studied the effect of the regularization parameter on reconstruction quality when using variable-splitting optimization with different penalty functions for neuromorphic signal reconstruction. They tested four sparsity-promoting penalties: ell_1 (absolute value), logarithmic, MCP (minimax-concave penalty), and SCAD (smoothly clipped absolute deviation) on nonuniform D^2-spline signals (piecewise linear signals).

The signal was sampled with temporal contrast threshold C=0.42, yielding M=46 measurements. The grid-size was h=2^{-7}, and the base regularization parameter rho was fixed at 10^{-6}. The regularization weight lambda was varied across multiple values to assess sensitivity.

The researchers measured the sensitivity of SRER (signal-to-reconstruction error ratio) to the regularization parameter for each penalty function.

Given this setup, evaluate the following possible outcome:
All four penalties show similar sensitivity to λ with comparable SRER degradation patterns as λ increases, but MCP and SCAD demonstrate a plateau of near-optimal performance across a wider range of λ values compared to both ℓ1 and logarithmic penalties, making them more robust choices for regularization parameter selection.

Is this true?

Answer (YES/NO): NO